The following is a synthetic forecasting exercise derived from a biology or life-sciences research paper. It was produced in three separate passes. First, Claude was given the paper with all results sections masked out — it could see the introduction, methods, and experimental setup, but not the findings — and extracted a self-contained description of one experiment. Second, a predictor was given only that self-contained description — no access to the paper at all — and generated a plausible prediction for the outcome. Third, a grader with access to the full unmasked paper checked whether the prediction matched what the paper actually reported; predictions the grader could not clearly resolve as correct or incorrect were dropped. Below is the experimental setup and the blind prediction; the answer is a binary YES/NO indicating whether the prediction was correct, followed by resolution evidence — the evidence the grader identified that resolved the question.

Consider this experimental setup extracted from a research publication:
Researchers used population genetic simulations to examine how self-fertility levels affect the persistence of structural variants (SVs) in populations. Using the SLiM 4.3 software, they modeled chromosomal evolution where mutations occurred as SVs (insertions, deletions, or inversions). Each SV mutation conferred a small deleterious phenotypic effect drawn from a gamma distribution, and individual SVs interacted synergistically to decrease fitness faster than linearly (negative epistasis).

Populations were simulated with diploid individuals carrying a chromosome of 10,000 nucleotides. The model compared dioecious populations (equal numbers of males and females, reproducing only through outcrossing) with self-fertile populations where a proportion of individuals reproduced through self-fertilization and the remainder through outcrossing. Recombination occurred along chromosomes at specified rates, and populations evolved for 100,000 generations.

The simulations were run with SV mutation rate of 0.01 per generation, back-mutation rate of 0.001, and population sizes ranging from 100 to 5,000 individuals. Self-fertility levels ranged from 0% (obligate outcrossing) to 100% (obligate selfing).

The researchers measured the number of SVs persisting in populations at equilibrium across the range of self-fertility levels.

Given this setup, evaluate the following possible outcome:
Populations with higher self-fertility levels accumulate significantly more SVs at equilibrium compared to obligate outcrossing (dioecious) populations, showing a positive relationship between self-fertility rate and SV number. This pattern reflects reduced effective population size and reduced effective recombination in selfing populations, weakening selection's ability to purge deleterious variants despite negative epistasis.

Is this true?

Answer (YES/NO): NO